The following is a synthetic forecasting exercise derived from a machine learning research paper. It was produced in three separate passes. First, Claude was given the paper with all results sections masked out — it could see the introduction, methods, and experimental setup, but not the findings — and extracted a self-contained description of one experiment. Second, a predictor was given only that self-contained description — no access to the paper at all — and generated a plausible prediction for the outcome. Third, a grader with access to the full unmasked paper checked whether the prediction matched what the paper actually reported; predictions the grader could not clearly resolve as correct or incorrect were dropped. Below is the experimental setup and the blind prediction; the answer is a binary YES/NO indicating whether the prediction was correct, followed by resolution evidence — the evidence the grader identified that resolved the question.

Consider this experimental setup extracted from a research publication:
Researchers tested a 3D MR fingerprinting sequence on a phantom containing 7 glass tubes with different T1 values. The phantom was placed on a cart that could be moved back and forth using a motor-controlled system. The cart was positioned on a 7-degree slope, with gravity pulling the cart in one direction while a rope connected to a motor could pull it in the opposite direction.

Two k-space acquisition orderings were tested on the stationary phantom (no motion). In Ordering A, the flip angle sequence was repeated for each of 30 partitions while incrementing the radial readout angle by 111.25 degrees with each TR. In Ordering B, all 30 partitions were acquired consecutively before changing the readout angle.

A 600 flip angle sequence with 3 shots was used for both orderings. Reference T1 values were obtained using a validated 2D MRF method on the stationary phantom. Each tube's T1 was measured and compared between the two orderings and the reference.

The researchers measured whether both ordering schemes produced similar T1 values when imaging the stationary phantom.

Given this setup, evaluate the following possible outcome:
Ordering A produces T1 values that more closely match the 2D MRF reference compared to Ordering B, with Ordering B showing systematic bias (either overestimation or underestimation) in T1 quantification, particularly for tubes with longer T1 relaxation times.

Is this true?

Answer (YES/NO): NO